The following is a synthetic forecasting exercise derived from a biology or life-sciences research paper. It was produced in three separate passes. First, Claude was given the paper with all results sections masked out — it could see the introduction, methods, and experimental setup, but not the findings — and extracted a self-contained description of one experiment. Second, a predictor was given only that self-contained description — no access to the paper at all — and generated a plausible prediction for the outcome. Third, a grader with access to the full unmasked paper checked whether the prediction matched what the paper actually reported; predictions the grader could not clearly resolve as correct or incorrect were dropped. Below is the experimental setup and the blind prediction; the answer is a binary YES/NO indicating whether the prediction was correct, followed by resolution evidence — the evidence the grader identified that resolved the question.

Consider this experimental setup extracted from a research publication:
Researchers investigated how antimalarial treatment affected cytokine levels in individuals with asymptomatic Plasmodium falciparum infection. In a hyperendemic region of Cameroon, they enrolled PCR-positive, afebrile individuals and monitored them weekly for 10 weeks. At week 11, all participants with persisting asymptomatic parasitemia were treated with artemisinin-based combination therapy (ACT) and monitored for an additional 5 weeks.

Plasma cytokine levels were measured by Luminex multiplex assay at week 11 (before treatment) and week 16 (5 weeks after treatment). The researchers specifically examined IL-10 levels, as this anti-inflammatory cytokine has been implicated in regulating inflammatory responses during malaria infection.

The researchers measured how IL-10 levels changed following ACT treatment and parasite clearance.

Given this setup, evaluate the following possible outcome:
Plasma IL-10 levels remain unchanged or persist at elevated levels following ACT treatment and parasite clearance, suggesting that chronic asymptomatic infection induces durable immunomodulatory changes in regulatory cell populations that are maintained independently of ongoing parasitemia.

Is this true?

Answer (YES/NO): NO